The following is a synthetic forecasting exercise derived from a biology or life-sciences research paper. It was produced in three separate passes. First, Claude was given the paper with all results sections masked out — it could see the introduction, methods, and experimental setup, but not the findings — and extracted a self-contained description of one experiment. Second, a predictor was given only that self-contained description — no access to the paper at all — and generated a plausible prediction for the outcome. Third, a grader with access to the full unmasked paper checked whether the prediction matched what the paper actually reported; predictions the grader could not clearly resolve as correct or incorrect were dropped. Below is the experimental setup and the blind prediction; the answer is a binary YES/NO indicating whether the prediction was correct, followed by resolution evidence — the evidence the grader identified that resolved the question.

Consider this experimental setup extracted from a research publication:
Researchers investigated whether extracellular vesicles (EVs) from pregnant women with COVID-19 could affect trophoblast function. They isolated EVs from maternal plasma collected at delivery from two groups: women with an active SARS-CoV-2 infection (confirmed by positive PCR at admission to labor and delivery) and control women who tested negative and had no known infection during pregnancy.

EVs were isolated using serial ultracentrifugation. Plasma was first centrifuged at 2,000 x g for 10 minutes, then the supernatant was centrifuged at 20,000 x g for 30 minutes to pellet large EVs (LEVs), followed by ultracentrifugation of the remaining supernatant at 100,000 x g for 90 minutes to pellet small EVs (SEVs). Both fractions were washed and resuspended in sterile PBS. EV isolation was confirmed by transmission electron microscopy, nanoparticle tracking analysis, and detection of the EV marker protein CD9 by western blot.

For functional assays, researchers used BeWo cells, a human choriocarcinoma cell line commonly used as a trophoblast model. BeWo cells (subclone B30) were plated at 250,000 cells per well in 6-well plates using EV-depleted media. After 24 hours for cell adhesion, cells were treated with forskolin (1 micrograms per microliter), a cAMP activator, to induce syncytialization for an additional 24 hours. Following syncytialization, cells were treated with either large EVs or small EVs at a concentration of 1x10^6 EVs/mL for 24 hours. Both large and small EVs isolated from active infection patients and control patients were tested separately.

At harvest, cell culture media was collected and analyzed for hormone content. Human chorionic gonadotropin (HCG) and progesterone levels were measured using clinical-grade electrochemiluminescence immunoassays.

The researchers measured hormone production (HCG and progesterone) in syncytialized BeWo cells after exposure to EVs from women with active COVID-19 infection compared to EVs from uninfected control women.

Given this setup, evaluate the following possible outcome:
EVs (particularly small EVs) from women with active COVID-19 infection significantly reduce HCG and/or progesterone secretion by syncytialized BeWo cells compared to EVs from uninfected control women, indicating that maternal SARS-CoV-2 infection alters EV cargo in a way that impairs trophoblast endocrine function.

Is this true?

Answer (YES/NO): NO